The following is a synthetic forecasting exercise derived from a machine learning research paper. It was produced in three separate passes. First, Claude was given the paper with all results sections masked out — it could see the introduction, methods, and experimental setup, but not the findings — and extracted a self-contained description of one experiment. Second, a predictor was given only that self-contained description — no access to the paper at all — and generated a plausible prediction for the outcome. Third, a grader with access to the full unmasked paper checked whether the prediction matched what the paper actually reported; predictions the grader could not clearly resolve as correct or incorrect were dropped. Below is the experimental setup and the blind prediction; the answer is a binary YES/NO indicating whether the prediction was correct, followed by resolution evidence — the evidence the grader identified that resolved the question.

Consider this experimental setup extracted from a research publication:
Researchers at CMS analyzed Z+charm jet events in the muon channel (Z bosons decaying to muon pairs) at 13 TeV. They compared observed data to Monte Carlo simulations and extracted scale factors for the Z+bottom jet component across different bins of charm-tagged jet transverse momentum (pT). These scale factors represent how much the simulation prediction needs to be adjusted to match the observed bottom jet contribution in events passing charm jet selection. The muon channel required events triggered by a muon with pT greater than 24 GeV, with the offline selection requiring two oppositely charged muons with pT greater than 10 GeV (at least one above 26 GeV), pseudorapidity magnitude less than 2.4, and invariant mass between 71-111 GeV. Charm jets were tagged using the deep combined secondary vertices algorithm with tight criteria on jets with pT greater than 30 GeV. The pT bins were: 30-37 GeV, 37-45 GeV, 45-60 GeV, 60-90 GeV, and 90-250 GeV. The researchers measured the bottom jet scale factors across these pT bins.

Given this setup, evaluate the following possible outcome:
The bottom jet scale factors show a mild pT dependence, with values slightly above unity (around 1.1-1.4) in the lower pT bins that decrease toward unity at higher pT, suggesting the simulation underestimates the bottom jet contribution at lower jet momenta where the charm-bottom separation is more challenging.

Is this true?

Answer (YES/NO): NO